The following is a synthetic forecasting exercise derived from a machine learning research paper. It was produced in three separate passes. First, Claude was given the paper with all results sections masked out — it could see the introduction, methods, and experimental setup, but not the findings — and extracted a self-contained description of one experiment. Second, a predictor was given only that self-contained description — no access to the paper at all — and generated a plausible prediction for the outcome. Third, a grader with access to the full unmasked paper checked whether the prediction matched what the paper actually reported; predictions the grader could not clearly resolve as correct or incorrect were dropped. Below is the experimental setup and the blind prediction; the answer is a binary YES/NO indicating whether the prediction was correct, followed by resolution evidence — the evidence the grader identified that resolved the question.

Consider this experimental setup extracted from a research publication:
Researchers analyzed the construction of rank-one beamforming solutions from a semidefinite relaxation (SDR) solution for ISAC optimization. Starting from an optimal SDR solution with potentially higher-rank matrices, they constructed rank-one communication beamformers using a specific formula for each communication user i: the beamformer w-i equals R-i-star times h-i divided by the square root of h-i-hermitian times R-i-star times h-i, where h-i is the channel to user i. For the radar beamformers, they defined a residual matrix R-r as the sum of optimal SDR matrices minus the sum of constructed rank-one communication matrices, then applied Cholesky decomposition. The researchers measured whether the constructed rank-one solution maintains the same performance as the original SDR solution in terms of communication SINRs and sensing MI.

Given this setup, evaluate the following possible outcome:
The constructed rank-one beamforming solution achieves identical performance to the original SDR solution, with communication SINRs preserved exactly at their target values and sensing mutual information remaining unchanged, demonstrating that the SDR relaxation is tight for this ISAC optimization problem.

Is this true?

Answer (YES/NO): YES